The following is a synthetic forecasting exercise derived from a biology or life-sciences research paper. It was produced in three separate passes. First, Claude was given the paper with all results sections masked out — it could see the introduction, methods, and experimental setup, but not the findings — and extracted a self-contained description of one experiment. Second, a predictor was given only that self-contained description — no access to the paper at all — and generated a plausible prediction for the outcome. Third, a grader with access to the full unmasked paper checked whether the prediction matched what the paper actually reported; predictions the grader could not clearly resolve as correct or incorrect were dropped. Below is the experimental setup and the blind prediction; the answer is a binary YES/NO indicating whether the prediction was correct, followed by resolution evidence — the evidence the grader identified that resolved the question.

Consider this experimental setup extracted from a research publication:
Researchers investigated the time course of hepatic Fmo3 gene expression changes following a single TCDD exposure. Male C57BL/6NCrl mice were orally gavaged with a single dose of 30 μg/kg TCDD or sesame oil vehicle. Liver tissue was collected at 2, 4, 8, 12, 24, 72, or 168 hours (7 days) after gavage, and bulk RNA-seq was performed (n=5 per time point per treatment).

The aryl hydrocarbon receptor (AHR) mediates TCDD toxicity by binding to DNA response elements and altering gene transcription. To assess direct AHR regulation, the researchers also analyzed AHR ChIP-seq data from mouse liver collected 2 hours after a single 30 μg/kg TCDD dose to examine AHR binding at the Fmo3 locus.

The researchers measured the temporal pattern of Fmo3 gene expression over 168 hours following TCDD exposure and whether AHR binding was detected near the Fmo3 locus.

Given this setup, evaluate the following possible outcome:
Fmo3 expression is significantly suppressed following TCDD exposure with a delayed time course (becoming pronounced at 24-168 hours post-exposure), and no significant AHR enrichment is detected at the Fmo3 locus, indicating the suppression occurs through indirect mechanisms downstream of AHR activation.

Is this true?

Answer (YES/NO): NO